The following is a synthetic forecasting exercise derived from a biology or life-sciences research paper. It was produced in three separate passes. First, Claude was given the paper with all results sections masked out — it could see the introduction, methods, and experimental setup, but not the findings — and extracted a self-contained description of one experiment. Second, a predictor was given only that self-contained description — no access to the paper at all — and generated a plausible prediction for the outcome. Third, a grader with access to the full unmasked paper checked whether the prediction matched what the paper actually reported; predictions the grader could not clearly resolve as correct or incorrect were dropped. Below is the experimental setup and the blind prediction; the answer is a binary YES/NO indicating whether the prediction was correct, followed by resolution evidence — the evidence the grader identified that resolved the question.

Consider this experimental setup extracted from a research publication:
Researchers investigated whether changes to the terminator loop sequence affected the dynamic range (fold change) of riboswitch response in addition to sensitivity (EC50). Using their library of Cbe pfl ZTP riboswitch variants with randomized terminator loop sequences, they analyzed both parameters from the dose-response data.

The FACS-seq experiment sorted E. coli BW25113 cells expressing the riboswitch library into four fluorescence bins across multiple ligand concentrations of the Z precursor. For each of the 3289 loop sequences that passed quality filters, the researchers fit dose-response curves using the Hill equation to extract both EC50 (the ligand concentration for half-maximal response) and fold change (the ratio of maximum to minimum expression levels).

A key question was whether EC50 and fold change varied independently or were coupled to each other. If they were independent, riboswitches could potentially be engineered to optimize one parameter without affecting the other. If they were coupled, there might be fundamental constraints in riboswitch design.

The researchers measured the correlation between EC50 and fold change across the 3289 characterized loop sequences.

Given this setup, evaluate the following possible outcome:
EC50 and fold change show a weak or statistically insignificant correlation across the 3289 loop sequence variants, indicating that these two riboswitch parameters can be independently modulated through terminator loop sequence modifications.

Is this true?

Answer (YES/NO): NO